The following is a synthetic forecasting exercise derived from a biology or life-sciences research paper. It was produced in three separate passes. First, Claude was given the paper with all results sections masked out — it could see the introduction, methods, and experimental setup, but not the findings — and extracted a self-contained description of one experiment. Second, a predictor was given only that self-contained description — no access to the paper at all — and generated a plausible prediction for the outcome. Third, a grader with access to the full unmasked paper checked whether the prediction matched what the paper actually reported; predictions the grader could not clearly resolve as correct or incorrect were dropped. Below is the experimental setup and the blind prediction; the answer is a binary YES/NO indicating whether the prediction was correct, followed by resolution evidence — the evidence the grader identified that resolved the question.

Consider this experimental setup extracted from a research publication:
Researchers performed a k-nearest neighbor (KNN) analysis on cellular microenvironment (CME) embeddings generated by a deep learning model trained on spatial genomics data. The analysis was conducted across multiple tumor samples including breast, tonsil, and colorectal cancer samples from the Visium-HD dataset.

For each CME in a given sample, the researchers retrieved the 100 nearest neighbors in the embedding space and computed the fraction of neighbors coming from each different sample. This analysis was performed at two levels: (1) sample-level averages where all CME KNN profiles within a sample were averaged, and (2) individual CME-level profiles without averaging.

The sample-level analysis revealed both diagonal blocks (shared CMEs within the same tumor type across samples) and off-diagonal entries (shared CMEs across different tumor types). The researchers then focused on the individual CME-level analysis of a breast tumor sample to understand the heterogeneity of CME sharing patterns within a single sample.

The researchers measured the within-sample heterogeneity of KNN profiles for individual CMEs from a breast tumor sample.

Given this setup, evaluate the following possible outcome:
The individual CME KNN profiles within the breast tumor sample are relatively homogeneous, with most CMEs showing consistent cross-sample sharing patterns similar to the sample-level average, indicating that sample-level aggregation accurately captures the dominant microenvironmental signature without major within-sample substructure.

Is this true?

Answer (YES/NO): NO